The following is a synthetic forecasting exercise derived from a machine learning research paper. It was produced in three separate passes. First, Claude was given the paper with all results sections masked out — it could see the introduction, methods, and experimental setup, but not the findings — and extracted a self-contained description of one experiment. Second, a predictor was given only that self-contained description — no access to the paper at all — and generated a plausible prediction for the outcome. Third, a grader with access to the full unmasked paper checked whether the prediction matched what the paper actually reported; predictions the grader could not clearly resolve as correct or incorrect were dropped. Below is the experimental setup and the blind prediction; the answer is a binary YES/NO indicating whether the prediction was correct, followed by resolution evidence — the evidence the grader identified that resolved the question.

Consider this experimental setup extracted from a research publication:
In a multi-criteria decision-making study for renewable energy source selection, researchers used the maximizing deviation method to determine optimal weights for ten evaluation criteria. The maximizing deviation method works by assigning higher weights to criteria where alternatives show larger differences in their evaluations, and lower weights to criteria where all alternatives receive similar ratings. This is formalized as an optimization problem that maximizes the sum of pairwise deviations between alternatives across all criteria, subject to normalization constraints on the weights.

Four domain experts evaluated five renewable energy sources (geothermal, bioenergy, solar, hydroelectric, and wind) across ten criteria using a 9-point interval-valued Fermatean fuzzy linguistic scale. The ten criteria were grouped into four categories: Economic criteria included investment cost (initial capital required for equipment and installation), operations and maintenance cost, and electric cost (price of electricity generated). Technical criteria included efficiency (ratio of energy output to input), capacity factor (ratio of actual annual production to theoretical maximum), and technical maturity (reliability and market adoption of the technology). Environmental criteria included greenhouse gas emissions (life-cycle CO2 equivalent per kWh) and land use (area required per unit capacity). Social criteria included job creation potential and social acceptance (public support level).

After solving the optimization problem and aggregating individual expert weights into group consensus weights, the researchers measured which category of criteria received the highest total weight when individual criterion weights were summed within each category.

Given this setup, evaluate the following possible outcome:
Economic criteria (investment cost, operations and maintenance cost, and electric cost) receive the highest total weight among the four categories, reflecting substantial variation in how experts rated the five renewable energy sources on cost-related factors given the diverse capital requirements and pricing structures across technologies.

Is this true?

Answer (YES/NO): YES